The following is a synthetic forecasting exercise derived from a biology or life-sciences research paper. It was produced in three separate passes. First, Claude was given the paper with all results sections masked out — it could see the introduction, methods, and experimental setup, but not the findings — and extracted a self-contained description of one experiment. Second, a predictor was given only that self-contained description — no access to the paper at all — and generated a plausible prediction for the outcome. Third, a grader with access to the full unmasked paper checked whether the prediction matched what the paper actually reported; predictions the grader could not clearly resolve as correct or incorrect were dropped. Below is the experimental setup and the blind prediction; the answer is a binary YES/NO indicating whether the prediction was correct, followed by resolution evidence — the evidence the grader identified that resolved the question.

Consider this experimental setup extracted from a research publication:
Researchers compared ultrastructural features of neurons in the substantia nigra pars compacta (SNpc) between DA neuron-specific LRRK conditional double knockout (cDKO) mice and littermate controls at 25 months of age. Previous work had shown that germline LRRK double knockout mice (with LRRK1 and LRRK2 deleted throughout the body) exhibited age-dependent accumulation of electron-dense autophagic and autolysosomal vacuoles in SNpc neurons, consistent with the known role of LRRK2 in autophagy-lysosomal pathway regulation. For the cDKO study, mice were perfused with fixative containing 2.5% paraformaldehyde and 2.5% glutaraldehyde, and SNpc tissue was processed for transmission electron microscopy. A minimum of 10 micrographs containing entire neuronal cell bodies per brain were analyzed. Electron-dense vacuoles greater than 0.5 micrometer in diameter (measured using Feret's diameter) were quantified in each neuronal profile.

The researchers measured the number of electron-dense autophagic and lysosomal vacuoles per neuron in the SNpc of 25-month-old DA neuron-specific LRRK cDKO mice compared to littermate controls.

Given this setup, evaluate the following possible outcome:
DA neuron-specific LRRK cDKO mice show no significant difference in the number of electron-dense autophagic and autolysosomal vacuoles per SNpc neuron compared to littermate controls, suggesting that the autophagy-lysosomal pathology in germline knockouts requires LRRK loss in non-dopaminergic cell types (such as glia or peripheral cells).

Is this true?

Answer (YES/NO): YES